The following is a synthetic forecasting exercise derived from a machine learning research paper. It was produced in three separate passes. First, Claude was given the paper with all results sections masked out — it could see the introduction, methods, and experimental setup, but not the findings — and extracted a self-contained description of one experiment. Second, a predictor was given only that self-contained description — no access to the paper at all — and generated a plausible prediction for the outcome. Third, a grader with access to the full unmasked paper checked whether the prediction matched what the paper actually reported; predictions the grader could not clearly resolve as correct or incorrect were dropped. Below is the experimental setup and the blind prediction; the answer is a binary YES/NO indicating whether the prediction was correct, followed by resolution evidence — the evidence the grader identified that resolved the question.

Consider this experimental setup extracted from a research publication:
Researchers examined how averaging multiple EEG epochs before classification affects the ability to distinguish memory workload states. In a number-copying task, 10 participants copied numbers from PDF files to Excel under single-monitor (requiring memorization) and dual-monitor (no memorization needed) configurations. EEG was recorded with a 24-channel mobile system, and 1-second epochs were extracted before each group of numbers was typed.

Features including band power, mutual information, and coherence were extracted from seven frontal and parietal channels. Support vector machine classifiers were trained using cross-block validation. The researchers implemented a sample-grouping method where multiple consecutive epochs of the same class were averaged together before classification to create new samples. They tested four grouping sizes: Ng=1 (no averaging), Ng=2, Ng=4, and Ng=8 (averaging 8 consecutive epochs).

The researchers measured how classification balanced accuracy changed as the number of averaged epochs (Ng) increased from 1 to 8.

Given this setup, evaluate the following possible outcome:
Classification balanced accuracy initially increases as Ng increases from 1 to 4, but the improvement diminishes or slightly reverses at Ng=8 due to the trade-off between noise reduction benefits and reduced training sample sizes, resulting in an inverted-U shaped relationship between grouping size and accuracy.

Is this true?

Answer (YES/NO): NO